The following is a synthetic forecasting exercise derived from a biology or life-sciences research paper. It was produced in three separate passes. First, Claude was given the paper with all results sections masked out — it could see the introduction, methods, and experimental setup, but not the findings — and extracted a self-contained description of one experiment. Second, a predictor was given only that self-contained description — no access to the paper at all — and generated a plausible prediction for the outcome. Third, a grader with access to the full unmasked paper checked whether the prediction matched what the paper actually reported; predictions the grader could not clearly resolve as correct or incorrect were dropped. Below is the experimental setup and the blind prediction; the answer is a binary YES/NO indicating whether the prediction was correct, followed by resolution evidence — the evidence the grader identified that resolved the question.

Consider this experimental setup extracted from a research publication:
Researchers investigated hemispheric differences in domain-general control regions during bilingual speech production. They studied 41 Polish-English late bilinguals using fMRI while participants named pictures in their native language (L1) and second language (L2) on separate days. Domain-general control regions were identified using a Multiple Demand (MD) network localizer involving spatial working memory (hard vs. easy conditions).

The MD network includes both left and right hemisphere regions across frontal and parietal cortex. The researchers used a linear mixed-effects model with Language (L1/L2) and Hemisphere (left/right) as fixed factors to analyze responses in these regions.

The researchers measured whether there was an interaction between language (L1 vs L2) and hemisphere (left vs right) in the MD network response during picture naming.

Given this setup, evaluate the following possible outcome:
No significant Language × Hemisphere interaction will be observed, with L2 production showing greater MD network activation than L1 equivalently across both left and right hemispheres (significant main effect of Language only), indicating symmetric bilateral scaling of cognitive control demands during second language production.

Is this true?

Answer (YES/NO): NO